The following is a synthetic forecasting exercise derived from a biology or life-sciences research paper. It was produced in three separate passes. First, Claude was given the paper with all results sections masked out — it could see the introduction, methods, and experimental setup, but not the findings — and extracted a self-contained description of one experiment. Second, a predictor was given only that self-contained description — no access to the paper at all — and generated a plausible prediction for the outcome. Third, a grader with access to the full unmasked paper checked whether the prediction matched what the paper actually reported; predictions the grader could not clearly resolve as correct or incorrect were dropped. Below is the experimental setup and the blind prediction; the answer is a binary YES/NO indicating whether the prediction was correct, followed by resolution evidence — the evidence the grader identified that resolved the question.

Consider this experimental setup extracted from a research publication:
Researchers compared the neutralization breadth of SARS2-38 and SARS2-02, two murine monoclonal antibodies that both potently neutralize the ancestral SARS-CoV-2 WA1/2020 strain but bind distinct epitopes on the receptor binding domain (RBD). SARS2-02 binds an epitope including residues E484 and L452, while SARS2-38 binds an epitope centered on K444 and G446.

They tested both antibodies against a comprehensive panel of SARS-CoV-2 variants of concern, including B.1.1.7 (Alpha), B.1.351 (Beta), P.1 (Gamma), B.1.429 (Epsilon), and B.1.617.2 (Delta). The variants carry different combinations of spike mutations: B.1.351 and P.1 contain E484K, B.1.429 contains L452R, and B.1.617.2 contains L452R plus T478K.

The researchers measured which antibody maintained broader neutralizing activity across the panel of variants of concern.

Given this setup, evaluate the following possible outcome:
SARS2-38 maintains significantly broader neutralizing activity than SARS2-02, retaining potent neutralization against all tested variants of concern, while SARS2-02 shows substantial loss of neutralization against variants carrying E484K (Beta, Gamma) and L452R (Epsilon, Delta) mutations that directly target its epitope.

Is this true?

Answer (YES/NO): YES